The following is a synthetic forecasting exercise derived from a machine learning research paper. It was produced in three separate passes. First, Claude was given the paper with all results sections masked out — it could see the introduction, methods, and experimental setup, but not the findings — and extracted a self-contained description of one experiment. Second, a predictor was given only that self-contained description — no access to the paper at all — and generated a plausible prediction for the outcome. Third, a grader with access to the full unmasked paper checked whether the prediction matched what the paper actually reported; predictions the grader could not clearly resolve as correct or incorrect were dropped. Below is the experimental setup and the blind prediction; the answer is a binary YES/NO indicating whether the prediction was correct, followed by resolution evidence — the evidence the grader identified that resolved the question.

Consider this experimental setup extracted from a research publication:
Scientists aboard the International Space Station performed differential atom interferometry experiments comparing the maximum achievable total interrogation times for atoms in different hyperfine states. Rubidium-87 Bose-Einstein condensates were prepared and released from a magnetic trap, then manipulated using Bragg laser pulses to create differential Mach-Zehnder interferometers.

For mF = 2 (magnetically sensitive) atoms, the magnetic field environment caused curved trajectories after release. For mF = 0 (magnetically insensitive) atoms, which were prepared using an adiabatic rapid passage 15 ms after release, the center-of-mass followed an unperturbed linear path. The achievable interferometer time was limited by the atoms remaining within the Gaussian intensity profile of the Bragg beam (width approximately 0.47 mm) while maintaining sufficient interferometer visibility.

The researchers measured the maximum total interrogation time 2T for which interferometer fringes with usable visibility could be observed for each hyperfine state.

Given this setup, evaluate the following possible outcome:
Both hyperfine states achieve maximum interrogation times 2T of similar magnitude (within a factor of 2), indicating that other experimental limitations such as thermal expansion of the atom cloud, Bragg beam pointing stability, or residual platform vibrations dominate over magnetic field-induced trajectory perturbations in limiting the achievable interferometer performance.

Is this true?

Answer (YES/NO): NO